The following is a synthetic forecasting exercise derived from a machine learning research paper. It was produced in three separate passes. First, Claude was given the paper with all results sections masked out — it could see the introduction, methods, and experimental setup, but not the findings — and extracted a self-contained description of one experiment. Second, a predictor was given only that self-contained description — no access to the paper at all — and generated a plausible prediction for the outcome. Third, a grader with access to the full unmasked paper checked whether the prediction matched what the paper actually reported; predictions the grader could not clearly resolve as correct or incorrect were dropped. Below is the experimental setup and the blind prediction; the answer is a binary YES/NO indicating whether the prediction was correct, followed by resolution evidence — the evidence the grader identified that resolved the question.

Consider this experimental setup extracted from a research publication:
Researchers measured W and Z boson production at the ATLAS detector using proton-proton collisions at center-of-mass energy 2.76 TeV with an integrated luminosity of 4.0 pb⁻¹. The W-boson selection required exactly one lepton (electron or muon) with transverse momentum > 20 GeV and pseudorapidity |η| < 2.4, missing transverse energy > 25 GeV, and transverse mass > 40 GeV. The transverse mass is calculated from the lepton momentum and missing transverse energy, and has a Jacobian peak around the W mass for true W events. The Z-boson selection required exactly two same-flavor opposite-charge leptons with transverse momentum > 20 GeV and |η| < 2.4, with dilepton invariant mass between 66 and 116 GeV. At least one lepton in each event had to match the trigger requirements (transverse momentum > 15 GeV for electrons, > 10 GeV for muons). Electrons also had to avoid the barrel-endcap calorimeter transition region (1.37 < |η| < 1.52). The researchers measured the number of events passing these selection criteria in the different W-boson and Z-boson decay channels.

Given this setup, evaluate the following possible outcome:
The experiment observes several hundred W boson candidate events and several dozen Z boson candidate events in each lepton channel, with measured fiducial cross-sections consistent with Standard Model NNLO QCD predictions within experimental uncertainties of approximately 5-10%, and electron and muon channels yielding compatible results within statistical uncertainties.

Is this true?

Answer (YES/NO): NO